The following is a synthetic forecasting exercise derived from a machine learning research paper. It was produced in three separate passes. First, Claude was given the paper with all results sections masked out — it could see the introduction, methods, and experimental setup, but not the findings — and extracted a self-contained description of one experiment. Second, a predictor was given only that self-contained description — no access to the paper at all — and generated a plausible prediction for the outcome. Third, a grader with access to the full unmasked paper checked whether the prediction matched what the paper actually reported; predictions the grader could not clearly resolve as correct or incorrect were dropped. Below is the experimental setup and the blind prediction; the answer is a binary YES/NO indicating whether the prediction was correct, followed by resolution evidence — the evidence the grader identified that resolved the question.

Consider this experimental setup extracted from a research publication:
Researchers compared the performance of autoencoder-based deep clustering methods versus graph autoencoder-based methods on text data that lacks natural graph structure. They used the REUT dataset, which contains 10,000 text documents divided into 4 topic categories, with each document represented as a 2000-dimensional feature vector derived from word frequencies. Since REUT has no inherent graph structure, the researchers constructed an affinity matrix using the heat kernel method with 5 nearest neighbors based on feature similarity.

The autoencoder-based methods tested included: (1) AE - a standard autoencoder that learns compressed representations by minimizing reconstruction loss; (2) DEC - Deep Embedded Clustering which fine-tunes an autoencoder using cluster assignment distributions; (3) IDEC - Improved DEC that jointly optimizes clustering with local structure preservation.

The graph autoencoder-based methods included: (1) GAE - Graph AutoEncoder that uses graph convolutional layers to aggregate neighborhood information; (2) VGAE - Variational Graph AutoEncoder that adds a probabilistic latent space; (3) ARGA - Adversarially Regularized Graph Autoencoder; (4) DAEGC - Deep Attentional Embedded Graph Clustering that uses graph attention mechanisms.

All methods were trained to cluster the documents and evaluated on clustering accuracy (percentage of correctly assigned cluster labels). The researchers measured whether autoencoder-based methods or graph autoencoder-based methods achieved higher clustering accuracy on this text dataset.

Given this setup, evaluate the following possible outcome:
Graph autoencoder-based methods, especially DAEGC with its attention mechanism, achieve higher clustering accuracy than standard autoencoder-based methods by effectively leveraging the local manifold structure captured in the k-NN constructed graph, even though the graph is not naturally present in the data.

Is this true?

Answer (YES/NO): NO